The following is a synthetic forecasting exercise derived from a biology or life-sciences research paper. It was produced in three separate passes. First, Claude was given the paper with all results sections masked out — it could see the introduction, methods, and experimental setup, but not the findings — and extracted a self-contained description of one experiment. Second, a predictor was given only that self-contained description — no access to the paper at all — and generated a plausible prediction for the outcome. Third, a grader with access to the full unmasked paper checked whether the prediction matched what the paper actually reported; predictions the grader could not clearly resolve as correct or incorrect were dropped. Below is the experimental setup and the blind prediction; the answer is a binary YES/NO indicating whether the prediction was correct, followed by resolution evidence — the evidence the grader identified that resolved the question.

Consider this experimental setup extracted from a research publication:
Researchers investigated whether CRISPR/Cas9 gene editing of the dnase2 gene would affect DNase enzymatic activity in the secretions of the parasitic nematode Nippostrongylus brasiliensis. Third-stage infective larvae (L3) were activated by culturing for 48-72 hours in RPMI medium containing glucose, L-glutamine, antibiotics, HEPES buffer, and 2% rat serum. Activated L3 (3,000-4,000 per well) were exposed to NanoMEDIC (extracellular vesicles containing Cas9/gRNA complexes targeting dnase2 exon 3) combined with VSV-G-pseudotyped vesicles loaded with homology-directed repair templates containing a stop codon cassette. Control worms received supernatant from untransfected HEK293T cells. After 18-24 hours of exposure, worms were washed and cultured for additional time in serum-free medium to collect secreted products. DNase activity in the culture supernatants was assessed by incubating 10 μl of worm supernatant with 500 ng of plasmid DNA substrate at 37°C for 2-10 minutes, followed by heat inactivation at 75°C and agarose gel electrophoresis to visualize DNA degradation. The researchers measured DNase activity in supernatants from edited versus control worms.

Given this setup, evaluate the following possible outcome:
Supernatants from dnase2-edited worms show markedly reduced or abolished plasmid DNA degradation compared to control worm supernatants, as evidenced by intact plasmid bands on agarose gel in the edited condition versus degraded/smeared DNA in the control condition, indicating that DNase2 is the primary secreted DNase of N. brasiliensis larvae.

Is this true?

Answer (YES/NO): NO